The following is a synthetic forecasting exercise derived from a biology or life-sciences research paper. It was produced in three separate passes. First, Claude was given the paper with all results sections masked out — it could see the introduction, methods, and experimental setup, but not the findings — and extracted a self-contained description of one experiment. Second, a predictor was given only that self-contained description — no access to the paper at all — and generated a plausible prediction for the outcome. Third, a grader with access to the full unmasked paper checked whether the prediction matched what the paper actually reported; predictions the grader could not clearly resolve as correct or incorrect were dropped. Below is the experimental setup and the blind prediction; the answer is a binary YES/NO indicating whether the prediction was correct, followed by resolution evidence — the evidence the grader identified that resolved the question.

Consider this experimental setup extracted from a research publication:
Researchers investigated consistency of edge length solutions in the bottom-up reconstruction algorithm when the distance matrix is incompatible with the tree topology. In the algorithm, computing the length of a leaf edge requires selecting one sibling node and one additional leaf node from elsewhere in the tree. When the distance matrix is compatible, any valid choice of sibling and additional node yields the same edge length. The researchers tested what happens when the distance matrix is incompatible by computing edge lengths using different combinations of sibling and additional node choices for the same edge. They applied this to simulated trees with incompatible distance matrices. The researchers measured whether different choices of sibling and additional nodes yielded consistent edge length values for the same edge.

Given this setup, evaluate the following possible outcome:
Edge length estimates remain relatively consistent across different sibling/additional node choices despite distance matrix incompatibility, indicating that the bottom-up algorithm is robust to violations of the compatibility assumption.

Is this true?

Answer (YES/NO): NO